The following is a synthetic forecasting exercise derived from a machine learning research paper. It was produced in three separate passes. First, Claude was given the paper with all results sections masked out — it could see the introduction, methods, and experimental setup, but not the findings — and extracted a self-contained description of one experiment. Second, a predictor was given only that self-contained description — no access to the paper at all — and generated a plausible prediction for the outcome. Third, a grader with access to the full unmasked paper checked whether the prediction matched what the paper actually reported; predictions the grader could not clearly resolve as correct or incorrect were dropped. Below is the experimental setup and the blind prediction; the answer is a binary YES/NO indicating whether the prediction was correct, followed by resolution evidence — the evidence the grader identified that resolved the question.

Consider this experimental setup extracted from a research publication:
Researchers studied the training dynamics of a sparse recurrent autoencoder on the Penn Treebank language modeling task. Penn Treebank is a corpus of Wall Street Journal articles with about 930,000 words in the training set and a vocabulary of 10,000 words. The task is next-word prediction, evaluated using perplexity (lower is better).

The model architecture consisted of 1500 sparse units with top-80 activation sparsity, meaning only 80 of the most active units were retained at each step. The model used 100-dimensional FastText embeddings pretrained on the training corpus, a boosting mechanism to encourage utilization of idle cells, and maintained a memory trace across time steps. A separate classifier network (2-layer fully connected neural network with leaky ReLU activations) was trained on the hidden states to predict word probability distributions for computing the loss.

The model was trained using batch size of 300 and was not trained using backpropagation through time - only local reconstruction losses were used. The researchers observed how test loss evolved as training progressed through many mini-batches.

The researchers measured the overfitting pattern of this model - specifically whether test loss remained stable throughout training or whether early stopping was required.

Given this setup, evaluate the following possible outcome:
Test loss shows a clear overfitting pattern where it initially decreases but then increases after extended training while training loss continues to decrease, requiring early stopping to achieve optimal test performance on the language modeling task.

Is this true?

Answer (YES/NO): YES